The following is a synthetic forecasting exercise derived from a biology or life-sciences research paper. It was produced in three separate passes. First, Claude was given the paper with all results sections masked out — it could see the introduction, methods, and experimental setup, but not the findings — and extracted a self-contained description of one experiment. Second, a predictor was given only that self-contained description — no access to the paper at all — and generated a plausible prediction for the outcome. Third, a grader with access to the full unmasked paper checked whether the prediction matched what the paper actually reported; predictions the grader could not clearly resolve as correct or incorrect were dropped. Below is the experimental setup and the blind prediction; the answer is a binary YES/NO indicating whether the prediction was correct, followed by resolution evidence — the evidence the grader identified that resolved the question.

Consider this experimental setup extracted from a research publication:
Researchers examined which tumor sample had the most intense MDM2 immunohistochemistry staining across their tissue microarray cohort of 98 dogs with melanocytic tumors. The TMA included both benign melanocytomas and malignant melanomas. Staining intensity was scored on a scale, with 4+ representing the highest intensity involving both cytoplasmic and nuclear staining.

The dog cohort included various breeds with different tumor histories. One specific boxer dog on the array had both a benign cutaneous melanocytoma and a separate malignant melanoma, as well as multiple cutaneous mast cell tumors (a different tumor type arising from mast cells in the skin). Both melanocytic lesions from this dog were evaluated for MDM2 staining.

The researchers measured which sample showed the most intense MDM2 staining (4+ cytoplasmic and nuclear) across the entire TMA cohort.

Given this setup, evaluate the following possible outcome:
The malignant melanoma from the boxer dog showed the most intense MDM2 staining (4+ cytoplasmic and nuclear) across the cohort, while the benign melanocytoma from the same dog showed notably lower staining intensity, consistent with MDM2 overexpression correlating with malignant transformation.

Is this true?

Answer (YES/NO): NO